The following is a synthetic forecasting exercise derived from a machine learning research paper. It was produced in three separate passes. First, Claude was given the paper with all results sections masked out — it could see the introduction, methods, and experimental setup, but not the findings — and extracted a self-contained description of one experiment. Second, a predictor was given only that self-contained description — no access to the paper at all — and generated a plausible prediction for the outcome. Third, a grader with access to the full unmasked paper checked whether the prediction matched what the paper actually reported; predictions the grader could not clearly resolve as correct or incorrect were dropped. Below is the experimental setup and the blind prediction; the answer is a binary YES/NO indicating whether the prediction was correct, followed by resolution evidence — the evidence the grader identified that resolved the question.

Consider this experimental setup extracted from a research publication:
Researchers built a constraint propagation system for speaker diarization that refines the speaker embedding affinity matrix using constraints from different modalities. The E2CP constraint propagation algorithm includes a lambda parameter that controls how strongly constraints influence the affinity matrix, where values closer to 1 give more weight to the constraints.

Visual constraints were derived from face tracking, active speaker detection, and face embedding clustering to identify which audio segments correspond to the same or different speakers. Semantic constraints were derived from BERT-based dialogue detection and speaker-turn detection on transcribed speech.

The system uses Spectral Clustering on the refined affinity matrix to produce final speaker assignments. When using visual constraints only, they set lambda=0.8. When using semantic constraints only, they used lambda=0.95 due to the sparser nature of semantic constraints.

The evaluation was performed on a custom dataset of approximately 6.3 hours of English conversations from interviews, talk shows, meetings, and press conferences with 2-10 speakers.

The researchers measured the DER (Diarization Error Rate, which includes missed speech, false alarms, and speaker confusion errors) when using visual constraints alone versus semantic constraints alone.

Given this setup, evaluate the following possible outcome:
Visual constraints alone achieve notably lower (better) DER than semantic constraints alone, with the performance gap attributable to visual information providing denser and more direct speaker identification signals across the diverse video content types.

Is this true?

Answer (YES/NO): NO